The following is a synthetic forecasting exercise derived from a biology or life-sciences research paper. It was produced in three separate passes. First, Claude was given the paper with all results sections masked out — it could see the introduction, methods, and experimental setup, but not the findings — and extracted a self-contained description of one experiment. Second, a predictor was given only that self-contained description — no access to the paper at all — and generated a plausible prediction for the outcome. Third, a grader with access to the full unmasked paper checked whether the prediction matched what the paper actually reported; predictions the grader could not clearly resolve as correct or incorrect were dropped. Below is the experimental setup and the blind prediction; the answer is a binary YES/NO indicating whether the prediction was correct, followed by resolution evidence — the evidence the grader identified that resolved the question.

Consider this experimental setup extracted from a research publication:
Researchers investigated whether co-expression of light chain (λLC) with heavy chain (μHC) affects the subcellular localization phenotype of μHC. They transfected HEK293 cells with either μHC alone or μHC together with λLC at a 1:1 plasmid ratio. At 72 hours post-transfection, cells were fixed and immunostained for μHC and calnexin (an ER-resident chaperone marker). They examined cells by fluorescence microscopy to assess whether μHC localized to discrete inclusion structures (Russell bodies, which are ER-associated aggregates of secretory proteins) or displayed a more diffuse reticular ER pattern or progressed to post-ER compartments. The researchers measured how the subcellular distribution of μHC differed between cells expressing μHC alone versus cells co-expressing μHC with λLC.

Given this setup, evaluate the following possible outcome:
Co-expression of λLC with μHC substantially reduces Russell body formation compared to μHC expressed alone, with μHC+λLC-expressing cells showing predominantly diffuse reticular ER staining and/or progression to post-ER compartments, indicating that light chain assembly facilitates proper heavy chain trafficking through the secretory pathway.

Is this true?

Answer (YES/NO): YES